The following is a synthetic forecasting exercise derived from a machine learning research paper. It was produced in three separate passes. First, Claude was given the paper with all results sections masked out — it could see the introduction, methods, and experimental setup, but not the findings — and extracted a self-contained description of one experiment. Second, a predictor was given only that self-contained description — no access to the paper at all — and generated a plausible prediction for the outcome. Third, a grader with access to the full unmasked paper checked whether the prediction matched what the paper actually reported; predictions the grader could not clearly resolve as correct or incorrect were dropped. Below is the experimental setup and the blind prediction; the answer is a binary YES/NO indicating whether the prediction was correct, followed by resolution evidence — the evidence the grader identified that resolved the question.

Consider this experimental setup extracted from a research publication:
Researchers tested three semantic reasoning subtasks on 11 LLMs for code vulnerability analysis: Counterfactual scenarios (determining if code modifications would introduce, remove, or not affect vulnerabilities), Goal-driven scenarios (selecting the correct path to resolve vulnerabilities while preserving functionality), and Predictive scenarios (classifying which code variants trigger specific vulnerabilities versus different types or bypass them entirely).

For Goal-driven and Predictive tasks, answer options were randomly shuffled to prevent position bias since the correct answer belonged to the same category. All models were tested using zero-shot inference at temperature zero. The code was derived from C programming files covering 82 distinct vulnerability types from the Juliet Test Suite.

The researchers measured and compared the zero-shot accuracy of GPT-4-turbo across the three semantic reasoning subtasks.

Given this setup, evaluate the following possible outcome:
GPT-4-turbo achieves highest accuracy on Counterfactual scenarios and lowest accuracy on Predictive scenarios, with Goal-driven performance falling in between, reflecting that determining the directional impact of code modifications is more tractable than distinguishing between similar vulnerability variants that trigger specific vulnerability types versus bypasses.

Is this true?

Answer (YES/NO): YES